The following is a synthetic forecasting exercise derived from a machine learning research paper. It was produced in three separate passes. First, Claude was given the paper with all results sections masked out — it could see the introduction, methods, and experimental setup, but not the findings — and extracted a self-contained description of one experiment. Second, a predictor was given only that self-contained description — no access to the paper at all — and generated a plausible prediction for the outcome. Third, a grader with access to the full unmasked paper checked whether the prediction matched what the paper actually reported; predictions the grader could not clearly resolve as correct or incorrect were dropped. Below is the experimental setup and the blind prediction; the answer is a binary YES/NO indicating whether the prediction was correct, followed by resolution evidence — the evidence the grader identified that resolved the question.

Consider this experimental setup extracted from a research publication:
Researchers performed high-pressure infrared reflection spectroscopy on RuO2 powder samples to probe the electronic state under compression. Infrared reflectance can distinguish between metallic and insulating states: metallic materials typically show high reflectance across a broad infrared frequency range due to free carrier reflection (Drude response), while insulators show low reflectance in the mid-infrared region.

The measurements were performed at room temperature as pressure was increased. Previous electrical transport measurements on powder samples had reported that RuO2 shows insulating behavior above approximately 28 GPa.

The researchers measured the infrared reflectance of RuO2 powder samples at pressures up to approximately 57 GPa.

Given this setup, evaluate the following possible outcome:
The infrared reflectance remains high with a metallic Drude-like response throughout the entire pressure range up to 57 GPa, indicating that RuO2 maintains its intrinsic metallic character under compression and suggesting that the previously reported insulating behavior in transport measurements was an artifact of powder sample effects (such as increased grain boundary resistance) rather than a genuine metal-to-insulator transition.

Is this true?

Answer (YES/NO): YES